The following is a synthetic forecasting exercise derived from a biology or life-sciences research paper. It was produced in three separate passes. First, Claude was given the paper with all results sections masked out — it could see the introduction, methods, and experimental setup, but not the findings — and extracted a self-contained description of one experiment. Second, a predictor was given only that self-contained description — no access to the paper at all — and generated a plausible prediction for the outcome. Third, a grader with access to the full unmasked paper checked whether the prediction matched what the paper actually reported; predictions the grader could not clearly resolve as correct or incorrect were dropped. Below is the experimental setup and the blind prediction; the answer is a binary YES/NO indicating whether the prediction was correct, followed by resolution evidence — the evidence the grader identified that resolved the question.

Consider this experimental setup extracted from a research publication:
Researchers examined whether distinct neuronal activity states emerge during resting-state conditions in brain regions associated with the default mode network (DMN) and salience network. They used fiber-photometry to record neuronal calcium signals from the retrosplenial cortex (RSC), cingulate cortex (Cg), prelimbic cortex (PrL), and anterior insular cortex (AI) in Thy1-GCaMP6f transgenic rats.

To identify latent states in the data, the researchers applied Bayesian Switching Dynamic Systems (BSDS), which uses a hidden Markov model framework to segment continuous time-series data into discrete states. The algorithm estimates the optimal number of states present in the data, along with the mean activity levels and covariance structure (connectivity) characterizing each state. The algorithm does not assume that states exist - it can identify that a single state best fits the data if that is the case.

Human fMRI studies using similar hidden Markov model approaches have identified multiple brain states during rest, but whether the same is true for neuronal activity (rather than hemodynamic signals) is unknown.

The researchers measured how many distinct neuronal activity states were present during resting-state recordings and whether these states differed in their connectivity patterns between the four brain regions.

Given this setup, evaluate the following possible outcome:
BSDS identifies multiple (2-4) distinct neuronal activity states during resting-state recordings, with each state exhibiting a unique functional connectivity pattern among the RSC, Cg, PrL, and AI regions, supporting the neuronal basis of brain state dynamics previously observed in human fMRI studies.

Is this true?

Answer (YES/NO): NO